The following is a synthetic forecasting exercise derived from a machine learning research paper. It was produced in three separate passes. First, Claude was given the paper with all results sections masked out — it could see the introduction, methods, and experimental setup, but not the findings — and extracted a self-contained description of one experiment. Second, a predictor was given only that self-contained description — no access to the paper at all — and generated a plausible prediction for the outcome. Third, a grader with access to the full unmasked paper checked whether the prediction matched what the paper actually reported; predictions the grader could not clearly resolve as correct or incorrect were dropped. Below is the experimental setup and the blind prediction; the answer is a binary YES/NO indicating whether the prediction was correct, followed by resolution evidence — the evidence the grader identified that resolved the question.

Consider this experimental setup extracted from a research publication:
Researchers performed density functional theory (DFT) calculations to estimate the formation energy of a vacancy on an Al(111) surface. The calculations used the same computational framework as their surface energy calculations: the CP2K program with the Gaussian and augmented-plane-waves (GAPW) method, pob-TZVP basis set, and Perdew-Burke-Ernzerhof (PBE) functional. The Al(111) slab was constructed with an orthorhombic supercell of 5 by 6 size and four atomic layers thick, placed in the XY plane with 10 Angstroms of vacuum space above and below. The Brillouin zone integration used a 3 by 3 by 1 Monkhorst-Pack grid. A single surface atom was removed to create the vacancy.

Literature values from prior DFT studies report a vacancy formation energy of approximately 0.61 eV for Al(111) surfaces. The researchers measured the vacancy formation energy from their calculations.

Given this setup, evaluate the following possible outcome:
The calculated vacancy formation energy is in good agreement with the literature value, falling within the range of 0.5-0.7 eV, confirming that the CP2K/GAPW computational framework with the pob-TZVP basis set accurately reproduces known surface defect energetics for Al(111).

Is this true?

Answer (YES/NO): YES